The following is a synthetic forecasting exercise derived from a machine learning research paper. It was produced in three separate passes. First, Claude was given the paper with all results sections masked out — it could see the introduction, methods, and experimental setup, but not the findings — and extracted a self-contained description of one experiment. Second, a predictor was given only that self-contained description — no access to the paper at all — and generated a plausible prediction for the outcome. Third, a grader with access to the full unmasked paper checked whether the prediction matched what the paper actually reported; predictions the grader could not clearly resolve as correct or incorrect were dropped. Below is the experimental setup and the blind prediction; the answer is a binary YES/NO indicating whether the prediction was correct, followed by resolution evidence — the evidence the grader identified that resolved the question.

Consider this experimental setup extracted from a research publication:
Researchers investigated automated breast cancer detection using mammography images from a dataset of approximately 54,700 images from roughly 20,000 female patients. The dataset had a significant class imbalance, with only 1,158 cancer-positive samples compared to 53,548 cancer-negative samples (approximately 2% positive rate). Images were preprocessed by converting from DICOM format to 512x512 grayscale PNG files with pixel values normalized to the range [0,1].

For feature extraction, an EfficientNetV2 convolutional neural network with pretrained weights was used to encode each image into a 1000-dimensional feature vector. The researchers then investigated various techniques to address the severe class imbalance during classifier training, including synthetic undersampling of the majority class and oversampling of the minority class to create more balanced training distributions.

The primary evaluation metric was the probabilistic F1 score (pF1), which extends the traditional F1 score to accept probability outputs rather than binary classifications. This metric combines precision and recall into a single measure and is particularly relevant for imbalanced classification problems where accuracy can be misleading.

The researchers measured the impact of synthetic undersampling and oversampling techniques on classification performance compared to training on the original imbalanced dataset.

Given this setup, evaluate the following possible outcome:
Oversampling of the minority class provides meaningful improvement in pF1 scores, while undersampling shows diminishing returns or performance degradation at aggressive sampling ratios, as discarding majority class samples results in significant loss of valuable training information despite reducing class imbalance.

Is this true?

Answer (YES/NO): NO